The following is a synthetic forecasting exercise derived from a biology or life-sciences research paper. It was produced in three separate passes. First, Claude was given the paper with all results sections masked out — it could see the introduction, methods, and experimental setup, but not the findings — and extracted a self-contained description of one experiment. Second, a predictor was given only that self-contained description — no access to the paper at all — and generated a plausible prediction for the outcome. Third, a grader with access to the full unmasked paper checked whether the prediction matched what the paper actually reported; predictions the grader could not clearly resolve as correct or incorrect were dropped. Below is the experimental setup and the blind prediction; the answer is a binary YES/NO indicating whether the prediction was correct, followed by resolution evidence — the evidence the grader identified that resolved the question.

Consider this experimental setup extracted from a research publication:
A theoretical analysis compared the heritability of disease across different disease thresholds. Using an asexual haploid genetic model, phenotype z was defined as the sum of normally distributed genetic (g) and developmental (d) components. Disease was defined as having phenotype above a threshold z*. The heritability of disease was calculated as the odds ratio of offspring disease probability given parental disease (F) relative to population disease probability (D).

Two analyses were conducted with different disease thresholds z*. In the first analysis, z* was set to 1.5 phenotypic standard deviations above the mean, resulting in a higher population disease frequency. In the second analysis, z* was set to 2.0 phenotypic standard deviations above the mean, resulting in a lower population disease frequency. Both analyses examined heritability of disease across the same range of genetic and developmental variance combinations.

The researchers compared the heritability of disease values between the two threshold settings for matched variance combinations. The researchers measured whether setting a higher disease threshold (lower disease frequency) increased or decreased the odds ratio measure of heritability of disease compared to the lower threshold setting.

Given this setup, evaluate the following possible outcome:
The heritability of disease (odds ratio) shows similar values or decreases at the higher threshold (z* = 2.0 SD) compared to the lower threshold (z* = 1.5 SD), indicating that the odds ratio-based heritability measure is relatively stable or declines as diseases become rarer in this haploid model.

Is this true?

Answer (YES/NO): NO